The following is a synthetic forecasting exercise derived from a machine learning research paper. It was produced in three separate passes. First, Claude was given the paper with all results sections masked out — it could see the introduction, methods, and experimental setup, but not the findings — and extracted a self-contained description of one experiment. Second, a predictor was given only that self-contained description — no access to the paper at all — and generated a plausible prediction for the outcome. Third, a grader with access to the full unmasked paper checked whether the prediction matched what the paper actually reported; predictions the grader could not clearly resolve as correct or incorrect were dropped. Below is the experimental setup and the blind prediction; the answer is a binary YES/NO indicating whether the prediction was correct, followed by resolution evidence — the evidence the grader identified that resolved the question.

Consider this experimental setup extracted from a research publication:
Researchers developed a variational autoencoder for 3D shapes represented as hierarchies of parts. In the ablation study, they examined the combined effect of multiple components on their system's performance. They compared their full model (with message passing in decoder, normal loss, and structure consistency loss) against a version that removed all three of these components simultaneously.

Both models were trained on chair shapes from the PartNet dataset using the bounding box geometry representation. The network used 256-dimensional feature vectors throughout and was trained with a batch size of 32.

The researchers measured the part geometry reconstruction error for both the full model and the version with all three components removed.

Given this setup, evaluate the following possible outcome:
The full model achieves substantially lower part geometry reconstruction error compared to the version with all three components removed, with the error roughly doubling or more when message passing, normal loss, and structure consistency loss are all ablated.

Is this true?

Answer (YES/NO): NO